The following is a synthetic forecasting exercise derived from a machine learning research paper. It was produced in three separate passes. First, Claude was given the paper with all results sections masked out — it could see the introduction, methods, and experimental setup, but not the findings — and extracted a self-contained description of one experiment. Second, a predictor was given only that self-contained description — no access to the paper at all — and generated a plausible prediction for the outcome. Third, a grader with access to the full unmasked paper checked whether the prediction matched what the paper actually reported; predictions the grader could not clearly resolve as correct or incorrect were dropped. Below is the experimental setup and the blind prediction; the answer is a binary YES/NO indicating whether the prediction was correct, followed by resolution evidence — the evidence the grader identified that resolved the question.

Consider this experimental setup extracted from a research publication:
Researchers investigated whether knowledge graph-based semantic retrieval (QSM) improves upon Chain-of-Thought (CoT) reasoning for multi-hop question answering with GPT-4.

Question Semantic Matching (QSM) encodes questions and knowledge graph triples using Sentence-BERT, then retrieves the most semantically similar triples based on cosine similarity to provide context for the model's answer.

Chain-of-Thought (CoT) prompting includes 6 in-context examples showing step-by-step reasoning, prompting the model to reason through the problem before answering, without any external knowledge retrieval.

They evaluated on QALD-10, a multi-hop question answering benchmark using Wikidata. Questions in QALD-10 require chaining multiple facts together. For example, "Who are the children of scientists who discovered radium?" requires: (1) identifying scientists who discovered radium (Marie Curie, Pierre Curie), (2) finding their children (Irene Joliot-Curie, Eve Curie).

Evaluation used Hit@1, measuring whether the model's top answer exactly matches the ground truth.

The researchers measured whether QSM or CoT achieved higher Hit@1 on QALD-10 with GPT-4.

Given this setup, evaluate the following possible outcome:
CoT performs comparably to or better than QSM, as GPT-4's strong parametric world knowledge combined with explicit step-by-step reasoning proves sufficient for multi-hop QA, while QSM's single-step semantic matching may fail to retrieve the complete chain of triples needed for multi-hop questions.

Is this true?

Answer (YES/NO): YES